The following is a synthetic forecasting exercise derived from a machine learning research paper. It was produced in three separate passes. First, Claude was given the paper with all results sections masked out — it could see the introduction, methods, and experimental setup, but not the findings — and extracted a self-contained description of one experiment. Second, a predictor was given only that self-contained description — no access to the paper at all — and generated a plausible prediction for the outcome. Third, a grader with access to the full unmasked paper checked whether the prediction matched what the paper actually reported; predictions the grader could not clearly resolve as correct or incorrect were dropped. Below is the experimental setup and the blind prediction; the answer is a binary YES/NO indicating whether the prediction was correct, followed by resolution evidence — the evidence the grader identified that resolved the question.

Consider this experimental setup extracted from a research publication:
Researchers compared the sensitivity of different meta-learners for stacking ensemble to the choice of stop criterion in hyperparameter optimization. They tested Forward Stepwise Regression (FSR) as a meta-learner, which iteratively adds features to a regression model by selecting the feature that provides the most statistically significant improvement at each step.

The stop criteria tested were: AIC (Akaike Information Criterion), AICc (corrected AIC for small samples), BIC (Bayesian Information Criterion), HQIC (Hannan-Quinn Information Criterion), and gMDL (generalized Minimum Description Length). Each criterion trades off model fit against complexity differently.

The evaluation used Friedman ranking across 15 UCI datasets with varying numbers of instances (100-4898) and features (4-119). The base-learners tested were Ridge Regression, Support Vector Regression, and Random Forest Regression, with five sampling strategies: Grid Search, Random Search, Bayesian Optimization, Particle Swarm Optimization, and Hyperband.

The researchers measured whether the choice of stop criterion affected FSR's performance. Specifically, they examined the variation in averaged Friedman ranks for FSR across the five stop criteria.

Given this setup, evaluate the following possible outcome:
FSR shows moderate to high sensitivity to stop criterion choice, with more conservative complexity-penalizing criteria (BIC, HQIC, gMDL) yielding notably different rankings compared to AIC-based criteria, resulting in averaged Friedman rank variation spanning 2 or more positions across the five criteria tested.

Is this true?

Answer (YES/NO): NO